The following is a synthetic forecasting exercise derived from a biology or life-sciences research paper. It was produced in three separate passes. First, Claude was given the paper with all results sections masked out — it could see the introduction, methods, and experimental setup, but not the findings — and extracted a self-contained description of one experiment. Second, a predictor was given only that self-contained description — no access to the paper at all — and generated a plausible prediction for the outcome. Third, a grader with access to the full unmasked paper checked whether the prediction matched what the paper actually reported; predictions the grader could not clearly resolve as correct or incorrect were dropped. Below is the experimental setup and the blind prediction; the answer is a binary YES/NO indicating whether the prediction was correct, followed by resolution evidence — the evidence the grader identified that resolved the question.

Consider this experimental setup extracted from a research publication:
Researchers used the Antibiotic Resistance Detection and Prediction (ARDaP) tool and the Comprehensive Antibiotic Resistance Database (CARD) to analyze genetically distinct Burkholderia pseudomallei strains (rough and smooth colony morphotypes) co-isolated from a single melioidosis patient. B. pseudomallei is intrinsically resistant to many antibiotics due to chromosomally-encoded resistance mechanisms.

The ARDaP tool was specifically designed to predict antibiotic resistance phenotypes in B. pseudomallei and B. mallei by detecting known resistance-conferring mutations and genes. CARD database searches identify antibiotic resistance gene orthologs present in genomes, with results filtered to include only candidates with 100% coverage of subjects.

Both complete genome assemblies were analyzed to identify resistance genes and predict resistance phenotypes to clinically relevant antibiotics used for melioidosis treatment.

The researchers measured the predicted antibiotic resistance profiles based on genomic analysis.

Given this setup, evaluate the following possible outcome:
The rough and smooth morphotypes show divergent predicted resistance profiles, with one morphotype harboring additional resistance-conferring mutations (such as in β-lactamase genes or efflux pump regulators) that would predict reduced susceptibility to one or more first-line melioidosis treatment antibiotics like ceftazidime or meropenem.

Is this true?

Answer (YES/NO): NO